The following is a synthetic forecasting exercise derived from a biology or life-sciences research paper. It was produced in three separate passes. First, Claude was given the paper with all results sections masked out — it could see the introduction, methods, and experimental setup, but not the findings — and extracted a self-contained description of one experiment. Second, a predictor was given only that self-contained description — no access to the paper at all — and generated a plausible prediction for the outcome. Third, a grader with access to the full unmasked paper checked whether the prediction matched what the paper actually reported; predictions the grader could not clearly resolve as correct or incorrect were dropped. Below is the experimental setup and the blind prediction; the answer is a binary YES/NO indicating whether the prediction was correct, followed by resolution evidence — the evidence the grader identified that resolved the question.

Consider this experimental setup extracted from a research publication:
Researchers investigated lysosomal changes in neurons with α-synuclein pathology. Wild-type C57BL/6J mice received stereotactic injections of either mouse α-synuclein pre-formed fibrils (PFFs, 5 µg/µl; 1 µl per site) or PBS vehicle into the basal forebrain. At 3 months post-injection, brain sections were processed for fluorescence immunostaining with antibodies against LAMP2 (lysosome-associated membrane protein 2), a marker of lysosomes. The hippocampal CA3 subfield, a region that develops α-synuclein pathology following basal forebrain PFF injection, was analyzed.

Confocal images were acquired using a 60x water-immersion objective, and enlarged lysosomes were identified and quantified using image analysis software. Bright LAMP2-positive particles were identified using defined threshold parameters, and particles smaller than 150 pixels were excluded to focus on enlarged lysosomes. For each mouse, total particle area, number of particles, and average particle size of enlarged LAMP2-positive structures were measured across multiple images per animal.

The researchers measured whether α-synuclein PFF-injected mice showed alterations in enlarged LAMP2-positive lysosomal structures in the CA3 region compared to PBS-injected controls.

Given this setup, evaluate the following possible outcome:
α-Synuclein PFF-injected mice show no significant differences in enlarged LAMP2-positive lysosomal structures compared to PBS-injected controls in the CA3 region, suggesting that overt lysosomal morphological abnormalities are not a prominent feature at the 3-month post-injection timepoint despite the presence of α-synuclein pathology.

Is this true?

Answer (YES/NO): NO